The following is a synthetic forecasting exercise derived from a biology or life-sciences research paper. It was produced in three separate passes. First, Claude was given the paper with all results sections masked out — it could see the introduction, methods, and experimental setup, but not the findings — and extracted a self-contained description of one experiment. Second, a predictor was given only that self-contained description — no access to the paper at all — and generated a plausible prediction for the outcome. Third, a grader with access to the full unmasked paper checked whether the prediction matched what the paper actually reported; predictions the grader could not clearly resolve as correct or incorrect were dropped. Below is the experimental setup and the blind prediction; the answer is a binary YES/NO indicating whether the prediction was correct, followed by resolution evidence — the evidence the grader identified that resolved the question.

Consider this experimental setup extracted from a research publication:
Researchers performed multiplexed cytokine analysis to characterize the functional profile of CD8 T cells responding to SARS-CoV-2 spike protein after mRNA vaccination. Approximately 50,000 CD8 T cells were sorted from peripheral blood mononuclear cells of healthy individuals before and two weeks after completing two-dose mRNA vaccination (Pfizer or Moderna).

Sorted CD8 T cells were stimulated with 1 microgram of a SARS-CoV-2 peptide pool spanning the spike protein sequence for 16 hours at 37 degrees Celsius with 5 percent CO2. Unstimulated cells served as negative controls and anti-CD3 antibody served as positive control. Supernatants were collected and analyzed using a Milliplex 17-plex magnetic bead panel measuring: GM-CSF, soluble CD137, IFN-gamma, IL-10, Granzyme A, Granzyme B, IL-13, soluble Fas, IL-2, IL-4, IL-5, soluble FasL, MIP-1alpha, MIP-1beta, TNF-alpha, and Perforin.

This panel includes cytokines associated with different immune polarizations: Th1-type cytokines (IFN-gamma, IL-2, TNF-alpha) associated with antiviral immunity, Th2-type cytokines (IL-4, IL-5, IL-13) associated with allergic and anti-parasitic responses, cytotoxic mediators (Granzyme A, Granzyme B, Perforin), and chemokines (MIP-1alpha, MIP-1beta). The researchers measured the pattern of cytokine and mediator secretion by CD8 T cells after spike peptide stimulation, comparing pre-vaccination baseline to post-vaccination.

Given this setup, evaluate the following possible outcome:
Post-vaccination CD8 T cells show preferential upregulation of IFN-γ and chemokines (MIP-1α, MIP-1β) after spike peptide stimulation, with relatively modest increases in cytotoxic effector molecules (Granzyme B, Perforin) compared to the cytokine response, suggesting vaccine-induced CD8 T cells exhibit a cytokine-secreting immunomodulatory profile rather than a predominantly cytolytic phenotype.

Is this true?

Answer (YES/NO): NO